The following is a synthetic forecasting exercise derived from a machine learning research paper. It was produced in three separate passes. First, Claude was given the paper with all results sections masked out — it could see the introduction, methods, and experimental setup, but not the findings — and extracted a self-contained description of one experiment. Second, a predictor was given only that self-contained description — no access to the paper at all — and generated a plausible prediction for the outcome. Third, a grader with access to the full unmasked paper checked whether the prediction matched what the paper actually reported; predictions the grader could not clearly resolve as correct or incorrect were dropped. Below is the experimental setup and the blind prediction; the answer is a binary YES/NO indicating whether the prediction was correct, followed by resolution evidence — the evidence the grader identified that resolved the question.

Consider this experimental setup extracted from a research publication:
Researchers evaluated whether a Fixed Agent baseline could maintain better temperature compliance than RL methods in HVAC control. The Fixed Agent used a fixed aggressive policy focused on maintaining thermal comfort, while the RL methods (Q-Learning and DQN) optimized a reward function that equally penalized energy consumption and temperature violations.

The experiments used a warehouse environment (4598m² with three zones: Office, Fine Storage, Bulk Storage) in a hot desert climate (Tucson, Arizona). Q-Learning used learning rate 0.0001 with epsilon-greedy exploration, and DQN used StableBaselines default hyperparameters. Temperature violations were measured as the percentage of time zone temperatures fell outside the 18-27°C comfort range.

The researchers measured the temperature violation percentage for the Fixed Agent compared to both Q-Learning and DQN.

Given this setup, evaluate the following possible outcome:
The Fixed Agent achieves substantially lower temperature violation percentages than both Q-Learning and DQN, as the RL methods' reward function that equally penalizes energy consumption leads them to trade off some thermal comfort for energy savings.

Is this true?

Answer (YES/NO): YES